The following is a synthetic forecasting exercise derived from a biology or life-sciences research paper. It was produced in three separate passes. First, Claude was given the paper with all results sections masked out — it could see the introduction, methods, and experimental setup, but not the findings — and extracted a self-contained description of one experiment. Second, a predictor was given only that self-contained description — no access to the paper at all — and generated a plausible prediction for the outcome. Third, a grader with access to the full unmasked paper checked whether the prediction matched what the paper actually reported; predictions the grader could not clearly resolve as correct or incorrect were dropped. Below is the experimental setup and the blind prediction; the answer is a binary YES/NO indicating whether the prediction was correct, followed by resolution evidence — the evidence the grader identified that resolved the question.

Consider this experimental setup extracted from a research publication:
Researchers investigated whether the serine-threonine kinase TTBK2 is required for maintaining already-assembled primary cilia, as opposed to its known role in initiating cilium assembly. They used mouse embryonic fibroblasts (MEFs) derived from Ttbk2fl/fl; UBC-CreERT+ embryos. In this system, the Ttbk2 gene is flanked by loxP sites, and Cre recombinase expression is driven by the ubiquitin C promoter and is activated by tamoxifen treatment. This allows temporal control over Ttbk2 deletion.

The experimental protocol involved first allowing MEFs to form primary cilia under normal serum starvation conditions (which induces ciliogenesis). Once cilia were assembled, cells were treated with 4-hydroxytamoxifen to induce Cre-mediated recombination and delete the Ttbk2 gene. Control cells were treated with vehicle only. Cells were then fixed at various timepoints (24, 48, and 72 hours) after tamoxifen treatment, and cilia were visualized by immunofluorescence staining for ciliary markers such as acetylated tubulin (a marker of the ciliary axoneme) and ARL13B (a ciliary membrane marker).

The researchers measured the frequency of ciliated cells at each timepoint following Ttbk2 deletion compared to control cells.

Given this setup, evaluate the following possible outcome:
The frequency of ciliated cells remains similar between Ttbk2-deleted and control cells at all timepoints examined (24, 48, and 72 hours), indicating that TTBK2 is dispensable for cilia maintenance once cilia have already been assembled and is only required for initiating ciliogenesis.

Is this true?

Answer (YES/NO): NO